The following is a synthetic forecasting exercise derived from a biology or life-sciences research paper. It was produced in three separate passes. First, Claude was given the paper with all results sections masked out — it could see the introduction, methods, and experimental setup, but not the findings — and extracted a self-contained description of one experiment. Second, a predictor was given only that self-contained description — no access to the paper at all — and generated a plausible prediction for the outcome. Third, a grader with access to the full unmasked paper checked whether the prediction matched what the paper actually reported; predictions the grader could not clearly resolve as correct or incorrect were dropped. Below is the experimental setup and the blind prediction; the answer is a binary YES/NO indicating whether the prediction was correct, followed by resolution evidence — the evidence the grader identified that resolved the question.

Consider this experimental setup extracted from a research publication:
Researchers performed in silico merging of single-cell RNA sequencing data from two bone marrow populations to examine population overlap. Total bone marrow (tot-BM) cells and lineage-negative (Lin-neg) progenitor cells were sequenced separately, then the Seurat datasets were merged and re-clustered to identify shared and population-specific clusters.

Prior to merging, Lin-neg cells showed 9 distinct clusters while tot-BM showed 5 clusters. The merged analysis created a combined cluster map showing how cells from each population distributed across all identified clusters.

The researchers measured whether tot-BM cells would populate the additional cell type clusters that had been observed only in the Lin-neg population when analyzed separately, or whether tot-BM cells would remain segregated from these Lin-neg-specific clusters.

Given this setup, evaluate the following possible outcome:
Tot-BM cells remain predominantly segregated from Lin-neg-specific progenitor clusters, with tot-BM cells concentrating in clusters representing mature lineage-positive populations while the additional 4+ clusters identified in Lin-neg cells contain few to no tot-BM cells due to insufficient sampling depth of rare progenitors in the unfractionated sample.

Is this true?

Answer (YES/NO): NO